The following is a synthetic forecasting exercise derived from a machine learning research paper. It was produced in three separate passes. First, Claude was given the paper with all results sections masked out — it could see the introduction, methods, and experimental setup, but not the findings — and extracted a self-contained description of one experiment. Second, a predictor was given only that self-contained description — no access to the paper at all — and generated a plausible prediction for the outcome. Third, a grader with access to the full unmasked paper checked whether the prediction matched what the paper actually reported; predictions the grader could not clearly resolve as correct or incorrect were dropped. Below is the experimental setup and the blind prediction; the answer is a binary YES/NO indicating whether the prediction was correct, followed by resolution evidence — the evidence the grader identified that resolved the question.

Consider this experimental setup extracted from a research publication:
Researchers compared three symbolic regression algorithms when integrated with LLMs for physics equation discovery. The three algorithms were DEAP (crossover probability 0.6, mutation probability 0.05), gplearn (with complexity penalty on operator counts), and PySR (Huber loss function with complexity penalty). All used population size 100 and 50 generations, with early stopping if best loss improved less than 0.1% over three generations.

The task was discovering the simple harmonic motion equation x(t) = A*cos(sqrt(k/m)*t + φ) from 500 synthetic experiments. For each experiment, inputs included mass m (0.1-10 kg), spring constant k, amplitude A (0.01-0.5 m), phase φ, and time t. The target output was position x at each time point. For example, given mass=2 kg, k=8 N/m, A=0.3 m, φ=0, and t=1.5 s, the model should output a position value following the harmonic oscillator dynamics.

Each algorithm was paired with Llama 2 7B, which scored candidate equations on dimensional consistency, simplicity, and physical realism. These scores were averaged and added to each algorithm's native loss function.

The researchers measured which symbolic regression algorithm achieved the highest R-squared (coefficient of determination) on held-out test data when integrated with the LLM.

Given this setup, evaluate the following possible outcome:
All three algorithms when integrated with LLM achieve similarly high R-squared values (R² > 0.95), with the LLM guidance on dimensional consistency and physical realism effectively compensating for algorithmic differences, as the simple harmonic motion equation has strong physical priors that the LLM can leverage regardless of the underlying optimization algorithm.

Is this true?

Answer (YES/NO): NO